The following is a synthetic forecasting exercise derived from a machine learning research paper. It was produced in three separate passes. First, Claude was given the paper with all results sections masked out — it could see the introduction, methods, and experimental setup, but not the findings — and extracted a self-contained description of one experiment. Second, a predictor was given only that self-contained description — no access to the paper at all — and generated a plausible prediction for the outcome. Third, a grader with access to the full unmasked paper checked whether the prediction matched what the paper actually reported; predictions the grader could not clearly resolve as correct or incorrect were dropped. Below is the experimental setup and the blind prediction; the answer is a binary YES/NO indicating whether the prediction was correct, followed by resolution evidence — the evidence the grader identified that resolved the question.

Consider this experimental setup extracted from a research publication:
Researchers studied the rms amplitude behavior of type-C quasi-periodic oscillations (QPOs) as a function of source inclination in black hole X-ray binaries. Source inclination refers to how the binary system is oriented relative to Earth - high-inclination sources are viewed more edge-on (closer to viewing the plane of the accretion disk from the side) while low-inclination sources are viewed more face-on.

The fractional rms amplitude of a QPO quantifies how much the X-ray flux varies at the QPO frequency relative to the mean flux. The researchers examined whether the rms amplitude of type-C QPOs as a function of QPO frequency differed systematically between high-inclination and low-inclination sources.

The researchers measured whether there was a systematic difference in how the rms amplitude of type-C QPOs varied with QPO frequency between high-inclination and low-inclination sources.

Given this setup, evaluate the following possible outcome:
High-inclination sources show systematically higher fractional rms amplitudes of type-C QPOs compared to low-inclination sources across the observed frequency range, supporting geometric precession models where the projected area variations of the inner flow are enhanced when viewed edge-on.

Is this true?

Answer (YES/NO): YES